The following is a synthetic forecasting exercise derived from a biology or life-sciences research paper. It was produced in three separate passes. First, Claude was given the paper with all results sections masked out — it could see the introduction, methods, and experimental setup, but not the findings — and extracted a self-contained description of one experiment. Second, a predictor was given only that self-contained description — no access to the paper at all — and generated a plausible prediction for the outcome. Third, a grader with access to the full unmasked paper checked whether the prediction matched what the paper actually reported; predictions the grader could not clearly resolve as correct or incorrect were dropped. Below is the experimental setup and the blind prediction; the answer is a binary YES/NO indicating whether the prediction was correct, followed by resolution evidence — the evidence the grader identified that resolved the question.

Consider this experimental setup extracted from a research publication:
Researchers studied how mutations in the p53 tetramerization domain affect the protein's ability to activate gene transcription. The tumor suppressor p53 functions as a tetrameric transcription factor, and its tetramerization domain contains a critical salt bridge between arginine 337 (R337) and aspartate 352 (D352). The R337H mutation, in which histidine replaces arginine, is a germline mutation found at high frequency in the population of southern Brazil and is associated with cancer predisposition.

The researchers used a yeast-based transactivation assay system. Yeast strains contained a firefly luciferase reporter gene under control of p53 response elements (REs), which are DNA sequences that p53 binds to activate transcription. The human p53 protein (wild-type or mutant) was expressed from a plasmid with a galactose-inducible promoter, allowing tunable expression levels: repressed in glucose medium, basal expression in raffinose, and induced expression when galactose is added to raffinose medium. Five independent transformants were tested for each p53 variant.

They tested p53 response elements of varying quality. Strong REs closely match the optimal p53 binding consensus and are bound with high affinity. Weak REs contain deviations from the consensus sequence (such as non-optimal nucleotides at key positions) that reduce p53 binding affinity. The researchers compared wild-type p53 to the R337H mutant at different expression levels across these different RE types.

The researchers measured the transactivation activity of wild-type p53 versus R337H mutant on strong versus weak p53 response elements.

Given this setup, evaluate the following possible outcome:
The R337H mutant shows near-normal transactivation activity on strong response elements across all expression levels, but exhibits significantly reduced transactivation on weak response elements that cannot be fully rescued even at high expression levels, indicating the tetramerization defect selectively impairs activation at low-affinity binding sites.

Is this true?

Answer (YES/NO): NO